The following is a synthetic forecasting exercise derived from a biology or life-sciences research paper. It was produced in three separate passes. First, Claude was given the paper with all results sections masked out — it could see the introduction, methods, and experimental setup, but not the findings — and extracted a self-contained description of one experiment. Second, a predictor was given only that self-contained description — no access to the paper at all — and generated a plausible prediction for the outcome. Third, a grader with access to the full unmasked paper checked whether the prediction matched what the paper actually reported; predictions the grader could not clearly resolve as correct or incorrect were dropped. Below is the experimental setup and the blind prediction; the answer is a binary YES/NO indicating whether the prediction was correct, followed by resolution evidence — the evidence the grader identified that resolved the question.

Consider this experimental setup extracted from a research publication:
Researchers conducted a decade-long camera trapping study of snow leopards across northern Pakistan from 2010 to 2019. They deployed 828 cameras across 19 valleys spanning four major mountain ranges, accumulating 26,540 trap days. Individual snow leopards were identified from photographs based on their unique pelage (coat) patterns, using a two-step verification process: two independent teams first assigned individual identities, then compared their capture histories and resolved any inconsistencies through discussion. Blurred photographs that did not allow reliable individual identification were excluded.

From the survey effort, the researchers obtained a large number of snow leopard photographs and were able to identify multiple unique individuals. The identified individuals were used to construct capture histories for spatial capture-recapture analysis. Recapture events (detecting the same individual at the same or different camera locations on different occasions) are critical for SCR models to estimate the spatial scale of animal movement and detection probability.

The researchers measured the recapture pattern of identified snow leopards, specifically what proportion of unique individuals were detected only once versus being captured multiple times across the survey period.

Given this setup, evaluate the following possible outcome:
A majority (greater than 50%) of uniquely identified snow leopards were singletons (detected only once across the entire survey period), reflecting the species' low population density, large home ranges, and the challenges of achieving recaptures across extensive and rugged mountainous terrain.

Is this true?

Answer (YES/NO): YES